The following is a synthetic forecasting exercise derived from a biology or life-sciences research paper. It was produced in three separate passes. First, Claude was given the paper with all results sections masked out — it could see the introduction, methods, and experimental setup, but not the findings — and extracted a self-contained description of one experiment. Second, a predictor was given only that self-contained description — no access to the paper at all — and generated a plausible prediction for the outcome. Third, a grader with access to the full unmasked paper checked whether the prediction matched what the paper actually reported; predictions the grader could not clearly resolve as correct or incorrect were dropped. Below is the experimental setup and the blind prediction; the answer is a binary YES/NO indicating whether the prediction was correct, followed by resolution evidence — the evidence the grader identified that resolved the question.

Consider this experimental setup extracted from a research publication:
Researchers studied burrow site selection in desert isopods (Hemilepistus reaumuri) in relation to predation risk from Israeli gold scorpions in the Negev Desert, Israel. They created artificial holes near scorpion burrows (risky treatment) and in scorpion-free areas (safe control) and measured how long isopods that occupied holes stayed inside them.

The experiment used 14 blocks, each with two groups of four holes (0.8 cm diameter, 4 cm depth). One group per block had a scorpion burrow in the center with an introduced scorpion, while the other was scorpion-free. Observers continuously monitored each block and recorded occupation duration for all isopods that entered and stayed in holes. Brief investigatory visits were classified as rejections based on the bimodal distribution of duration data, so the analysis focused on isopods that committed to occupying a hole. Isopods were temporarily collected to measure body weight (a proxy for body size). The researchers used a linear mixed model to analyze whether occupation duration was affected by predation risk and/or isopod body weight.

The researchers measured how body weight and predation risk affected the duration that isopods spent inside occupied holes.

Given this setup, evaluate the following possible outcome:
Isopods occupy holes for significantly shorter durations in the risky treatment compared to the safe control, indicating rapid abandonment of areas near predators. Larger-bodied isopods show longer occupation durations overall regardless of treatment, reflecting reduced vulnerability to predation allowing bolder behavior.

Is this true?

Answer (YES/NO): NO